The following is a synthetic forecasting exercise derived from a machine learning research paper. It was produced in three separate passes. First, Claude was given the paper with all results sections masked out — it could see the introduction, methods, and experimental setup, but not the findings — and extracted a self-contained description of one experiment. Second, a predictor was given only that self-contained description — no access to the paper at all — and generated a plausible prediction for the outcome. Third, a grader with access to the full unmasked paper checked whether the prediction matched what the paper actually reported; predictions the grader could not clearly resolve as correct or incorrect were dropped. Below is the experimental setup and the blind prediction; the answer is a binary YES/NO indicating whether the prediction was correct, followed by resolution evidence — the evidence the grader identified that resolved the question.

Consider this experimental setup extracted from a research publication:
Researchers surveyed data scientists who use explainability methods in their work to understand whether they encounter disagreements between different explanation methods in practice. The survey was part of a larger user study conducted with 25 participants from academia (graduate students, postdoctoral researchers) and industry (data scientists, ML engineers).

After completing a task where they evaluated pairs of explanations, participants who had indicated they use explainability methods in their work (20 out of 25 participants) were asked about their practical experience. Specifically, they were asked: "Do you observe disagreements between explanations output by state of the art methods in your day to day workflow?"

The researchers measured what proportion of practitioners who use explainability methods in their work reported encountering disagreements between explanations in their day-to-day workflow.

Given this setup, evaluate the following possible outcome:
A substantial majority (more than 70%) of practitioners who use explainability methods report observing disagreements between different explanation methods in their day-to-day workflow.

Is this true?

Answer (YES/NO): YES